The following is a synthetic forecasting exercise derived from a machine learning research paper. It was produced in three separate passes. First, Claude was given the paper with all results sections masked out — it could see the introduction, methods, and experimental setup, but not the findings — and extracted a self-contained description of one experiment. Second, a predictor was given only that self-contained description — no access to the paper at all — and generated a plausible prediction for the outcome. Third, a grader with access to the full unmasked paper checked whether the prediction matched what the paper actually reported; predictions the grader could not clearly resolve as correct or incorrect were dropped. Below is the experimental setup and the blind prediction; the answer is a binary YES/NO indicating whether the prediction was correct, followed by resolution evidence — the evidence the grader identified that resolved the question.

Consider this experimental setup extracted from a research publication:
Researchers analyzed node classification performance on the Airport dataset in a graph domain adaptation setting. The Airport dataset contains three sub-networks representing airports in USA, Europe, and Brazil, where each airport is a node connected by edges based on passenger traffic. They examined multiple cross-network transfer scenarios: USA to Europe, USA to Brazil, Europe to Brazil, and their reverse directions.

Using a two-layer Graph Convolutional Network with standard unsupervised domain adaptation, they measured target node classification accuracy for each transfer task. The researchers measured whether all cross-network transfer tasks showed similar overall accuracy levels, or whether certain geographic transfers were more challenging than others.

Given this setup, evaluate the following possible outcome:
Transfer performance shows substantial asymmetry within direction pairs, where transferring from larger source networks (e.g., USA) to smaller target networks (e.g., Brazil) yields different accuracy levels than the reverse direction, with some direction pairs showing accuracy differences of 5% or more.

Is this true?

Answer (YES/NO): YES